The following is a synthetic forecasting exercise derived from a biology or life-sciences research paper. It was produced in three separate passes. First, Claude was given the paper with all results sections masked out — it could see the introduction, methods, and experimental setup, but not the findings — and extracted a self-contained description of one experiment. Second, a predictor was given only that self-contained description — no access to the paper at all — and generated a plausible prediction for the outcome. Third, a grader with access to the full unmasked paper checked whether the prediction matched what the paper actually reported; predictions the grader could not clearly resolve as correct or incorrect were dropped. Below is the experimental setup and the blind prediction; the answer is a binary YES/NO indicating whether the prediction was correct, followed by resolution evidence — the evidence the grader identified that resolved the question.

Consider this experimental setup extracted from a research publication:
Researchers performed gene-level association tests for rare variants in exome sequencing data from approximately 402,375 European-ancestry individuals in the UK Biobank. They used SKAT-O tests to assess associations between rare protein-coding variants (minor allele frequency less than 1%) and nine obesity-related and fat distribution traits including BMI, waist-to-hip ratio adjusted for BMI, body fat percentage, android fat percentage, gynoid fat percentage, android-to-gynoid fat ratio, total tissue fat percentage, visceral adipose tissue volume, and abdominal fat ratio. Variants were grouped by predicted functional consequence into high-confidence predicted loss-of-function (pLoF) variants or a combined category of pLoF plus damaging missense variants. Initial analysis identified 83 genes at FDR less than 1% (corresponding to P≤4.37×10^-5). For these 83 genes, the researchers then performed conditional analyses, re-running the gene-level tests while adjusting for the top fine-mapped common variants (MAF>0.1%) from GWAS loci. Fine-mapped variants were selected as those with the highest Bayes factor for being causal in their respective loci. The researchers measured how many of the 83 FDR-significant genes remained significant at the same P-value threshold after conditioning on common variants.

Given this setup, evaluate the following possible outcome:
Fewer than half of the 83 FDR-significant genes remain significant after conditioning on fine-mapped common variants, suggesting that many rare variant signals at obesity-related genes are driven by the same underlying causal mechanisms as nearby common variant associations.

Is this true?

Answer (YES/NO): NO